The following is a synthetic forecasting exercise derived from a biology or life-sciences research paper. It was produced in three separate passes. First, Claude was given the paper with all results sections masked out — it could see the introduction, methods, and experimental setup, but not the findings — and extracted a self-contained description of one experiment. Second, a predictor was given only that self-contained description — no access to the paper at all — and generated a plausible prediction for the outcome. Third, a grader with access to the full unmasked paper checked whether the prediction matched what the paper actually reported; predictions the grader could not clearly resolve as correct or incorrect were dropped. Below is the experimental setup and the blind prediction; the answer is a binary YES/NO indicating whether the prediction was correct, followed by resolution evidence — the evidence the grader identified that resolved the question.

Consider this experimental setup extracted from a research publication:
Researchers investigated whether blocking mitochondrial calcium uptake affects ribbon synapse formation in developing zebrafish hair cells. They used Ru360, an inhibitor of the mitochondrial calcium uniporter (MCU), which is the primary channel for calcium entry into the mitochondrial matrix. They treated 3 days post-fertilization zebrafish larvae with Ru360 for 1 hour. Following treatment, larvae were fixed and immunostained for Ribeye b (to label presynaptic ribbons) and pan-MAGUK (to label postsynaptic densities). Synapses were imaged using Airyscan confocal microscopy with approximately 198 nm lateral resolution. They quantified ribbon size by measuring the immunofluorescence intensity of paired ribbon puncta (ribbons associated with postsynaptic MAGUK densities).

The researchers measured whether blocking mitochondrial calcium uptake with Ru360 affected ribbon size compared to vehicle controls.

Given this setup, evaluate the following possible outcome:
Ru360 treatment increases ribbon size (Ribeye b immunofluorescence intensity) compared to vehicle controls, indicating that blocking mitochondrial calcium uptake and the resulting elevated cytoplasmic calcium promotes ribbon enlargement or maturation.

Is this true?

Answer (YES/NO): NO